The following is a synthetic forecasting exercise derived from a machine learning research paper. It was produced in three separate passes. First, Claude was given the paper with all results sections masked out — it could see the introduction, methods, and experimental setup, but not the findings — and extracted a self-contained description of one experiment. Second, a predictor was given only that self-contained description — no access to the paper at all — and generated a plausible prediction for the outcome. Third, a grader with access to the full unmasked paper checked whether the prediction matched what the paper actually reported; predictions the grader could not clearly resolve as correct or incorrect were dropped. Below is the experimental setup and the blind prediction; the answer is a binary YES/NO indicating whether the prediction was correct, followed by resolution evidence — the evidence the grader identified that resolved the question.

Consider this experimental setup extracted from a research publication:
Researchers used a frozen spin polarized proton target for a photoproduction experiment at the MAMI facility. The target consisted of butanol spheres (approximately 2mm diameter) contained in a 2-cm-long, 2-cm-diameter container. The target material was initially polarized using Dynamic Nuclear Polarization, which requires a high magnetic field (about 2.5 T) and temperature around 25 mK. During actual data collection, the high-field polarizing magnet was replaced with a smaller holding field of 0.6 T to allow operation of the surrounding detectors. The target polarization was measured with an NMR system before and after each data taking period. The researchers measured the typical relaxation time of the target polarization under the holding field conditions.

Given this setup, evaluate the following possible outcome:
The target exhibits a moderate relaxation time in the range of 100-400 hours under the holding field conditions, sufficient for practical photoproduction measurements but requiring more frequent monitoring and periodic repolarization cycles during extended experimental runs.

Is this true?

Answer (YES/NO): NO